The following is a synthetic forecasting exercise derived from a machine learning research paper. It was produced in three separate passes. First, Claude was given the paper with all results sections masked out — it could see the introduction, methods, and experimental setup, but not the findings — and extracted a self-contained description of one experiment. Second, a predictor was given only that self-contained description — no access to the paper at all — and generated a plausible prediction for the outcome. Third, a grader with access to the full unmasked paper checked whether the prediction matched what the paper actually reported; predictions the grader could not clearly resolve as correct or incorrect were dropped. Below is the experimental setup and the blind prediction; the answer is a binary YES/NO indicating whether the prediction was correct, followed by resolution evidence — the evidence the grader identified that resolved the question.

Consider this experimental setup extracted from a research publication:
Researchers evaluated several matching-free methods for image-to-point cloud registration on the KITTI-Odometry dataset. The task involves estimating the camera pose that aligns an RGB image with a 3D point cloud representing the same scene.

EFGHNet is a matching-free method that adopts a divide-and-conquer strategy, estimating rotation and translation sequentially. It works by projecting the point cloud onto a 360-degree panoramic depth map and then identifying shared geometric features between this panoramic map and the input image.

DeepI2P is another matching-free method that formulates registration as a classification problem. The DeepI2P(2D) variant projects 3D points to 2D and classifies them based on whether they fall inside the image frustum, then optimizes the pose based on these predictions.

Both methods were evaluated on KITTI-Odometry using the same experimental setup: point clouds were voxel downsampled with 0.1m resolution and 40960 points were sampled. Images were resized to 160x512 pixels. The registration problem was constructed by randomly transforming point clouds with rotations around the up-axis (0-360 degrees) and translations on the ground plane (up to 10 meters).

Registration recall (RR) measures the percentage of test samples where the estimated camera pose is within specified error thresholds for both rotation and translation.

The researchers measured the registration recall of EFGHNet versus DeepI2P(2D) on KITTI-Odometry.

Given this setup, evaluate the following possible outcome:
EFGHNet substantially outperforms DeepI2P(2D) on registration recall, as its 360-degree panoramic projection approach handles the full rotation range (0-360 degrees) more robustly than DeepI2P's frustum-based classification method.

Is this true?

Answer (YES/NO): NO